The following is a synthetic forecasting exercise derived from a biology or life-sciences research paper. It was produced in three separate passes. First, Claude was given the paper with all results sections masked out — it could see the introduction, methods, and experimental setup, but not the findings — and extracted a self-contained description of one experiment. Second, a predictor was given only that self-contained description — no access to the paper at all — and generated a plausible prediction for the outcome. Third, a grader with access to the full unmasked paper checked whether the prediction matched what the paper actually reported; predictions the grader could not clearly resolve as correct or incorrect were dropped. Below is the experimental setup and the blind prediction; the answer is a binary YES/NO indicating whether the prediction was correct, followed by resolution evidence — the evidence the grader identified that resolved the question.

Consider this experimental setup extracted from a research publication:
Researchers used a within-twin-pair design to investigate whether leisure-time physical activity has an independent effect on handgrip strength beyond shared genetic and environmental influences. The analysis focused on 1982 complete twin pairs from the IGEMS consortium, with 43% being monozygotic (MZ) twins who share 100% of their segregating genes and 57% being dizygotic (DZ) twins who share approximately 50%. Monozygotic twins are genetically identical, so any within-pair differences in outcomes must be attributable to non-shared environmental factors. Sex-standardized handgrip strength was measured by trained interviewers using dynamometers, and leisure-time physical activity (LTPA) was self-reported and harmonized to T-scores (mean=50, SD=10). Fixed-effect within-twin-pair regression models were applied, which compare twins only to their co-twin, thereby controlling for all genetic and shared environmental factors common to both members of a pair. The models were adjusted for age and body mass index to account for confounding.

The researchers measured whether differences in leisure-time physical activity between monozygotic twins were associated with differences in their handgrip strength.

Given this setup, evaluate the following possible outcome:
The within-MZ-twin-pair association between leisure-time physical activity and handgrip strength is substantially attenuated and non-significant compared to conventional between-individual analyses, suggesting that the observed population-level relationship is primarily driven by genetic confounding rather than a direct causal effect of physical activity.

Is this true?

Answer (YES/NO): YES